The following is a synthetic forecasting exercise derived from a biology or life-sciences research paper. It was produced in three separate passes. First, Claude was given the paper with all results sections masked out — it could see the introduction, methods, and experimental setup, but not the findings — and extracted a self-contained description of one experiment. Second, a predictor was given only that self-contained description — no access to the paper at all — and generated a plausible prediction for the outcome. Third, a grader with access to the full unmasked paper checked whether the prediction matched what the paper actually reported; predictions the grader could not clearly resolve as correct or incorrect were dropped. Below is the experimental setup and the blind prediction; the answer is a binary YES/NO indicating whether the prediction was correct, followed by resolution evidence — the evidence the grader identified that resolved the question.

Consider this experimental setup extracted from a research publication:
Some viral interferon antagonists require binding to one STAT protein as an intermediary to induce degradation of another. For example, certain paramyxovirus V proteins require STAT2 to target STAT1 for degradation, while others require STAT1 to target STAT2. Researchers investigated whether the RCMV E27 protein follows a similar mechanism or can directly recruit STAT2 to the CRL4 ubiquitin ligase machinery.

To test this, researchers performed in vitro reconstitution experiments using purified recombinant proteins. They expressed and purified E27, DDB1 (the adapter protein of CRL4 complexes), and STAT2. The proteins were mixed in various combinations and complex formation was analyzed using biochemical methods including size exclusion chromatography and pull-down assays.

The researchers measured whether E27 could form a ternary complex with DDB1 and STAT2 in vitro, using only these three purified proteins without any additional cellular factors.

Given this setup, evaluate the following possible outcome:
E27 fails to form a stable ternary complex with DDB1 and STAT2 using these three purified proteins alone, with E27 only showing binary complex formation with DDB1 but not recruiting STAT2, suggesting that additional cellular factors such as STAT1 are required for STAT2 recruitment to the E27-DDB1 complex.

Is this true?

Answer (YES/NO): NO